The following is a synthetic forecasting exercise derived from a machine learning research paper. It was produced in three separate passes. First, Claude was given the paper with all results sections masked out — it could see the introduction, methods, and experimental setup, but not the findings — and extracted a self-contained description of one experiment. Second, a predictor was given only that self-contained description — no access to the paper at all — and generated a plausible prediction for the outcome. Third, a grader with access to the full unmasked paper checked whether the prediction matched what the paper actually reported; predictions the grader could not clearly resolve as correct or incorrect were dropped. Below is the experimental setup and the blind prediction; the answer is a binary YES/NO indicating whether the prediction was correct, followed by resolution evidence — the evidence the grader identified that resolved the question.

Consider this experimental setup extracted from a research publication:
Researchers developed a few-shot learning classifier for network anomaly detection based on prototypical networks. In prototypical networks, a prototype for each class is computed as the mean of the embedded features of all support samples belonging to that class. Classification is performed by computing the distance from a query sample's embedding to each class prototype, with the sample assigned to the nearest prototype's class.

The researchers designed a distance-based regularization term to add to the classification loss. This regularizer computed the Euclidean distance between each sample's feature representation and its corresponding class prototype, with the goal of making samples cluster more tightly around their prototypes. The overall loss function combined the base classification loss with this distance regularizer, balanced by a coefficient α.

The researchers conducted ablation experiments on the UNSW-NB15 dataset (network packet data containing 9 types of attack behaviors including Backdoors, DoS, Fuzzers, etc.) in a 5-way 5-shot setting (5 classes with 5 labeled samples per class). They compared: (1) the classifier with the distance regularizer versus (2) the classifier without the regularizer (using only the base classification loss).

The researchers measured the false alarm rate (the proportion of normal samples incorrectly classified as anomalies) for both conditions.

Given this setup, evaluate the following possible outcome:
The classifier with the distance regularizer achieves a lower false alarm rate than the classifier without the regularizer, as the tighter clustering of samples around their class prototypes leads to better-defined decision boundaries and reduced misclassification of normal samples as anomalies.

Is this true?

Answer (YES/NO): YES